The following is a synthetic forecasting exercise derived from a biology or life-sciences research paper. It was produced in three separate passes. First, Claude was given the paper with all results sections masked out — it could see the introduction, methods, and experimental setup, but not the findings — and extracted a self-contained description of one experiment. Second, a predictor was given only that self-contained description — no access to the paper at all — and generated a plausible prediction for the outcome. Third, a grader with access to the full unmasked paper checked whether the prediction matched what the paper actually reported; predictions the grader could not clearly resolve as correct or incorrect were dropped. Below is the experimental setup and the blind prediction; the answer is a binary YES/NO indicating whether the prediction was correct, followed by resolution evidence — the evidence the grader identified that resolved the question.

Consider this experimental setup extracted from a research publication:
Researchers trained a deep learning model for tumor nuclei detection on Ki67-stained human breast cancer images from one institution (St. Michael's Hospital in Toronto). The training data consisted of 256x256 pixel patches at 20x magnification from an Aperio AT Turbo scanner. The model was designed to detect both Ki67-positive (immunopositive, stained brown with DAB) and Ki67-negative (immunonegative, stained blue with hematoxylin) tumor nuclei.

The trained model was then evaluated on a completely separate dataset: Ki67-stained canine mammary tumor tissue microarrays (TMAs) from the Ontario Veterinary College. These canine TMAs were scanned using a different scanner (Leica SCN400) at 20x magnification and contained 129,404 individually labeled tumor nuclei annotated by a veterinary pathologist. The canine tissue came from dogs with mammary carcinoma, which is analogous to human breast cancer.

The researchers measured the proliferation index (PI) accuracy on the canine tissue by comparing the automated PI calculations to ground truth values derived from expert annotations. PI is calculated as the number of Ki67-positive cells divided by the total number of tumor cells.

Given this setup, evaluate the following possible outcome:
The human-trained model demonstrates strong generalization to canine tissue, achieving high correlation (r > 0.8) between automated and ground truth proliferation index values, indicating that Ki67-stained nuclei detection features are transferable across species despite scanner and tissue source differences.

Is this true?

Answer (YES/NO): YES